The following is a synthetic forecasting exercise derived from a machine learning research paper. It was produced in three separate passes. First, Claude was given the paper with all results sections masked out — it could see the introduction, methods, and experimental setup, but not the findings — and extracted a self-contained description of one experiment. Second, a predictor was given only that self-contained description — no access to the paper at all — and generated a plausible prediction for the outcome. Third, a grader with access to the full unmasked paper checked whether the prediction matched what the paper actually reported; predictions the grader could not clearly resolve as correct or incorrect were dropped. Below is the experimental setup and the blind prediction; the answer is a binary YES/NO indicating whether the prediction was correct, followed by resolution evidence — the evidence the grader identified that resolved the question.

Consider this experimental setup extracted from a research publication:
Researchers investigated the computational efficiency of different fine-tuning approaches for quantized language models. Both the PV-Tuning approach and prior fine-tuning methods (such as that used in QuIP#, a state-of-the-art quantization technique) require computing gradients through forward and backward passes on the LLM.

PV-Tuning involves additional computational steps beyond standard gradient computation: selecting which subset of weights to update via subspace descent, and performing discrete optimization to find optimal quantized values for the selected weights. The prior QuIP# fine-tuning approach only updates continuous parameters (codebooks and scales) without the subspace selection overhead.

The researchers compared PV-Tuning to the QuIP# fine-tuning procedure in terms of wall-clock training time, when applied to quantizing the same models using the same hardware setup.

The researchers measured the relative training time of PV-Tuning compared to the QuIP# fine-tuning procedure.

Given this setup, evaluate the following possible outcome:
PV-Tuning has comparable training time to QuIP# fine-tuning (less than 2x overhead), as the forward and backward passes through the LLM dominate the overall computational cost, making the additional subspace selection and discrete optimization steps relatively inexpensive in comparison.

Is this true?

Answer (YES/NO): YES